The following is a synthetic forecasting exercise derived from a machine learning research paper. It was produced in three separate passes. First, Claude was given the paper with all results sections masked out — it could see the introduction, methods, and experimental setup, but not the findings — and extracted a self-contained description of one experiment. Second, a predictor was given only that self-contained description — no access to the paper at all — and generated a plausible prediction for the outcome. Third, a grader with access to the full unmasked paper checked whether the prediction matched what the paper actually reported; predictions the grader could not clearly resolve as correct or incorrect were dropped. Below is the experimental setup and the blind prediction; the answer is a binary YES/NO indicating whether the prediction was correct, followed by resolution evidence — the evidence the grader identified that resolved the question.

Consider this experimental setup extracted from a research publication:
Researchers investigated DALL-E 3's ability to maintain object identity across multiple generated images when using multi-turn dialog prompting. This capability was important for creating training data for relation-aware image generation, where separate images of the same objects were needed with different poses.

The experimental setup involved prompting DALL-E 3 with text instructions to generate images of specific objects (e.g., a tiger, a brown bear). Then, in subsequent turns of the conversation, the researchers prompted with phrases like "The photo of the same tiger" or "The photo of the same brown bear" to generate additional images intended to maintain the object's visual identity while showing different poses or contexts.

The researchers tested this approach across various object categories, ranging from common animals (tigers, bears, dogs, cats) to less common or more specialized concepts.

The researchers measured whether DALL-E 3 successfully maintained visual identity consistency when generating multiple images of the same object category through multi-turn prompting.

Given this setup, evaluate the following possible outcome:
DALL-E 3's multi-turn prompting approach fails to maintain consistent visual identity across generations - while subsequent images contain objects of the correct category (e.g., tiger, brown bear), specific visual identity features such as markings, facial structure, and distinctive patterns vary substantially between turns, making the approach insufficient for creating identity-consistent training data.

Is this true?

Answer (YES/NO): NO